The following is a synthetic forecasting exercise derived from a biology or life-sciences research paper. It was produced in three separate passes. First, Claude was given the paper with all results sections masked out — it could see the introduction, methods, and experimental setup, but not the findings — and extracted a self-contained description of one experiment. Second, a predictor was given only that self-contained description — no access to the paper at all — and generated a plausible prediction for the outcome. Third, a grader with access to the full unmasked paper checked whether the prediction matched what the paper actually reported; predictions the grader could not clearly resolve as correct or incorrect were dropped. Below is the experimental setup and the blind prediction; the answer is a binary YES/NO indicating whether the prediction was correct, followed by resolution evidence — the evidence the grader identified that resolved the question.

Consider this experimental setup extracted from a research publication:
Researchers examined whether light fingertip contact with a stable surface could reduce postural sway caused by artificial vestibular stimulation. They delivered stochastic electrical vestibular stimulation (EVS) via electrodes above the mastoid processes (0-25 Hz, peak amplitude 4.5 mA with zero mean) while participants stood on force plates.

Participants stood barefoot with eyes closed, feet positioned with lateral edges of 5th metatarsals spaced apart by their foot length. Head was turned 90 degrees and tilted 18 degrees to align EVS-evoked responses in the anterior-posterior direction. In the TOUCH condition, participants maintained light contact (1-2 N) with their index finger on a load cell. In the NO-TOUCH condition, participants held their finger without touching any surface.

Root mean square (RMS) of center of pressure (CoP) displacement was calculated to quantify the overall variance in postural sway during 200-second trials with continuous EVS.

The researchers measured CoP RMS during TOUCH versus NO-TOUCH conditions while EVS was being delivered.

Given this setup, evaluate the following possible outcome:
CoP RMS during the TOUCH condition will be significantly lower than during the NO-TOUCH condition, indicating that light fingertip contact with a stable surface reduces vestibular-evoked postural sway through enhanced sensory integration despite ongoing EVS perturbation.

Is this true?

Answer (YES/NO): YES